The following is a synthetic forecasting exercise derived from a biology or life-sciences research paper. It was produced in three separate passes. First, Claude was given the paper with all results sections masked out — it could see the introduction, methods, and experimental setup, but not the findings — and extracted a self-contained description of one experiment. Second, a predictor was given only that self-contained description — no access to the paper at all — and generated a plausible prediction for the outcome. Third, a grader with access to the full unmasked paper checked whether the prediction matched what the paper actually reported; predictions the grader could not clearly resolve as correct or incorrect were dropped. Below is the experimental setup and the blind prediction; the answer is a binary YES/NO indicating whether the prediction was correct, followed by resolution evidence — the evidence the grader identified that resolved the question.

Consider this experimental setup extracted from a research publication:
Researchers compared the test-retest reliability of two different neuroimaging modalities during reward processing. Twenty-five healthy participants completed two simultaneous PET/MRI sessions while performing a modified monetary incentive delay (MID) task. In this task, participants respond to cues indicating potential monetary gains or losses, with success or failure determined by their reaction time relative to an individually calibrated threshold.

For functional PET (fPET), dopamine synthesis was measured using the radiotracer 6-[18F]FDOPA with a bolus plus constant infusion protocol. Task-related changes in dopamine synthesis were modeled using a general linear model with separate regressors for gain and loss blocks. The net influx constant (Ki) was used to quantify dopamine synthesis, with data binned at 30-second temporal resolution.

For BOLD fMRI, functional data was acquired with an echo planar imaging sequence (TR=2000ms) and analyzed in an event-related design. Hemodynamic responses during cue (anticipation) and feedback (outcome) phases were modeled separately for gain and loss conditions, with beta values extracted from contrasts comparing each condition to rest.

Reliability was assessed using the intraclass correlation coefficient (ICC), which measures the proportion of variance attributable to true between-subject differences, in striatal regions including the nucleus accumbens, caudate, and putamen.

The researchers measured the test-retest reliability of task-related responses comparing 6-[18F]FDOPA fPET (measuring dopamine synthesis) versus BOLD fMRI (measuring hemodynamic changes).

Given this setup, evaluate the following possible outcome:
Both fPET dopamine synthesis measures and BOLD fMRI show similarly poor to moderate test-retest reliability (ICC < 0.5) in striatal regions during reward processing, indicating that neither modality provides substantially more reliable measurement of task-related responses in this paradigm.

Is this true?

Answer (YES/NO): NO